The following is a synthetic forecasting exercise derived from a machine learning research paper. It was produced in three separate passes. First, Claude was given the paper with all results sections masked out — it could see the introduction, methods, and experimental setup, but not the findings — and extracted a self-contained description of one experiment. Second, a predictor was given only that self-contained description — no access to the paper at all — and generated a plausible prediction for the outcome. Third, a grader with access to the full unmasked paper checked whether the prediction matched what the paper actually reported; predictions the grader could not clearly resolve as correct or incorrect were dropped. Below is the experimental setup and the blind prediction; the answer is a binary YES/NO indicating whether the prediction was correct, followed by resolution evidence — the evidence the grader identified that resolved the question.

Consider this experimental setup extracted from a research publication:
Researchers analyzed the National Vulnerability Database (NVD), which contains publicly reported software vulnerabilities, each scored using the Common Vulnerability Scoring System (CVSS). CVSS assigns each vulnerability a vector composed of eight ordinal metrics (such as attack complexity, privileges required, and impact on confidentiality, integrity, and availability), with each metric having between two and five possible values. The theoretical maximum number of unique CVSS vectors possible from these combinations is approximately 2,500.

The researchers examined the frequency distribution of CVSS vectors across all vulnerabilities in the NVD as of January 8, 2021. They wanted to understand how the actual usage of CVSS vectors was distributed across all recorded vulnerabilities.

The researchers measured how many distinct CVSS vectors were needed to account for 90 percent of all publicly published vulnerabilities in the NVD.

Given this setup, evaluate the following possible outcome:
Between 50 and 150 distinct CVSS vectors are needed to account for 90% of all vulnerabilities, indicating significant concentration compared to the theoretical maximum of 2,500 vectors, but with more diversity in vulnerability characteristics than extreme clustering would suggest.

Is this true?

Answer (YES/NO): YES